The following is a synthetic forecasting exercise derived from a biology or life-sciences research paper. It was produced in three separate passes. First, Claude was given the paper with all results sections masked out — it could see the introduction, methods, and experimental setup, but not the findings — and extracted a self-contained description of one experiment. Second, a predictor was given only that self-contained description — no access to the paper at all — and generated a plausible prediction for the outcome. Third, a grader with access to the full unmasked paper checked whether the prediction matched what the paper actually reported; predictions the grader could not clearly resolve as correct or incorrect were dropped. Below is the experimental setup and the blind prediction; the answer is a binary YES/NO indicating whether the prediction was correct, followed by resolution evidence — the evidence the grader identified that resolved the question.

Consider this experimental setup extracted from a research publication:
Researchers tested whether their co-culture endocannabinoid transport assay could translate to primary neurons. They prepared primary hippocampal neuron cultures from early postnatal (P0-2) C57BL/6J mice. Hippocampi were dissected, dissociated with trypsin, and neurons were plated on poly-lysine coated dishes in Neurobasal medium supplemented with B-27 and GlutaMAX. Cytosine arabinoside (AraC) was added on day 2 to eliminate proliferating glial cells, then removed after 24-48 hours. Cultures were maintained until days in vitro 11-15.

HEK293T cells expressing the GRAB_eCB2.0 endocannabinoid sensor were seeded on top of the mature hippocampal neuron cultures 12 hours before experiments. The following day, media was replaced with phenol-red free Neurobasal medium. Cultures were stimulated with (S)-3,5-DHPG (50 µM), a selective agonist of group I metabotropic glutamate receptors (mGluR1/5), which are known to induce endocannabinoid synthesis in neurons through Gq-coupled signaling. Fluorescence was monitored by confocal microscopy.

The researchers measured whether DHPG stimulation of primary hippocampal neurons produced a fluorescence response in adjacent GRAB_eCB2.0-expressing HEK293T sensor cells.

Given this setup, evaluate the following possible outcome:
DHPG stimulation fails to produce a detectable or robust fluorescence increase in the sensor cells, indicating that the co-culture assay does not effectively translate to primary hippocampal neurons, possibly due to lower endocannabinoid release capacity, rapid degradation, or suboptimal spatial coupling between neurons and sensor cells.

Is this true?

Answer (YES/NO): NO